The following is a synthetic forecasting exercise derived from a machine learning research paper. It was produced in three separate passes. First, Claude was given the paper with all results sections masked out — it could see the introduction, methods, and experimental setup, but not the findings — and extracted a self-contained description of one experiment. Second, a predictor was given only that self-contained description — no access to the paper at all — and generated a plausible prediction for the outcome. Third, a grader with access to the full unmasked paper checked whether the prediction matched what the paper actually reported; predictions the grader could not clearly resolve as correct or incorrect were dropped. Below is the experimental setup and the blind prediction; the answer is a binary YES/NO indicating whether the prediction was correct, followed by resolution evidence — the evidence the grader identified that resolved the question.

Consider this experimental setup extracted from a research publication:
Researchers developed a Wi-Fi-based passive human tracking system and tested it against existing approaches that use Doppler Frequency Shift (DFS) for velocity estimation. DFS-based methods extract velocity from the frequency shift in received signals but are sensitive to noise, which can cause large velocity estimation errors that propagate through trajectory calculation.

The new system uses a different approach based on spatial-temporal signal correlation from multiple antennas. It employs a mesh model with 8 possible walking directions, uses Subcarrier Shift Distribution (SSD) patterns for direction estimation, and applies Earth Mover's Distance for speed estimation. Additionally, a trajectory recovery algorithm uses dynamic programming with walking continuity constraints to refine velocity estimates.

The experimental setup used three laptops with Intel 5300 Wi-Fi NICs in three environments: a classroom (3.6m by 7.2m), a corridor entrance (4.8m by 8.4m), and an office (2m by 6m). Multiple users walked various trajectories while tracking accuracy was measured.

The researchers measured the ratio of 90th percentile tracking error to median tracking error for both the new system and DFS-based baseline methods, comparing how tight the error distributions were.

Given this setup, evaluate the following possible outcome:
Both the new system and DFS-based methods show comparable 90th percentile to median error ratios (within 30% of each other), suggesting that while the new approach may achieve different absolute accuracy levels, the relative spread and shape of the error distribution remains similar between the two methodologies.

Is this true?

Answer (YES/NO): NO